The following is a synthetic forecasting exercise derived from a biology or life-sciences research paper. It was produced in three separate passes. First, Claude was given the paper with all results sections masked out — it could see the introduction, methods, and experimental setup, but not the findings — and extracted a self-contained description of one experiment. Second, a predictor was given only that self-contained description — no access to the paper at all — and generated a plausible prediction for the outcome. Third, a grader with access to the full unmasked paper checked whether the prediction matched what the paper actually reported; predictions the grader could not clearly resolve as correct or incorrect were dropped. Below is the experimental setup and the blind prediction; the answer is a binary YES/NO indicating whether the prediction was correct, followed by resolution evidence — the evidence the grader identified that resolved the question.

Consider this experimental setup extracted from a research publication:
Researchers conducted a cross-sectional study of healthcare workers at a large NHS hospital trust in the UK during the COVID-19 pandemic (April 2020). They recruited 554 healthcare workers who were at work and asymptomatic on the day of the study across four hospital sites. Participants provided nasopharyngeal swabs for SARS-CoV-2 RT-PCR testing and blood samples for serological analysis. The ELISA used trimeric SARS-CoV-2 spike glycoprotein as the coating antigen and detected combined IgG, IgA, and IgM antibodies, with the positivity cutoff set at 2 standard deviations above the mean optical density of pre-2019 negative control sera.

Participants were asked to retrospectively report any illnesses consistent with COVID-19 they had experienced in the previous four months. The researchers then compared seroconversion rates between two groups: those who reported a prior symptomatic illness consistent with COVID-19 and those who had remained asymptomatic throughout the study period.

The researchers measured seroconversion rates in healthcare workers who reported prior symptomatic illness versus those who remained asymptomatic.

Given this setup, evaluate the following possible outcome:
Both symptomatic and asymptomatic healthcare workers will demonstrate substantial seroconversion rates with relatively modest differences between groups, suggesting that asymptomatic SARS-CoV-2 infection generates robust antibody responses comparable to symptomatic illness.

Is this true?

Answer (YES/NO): NO